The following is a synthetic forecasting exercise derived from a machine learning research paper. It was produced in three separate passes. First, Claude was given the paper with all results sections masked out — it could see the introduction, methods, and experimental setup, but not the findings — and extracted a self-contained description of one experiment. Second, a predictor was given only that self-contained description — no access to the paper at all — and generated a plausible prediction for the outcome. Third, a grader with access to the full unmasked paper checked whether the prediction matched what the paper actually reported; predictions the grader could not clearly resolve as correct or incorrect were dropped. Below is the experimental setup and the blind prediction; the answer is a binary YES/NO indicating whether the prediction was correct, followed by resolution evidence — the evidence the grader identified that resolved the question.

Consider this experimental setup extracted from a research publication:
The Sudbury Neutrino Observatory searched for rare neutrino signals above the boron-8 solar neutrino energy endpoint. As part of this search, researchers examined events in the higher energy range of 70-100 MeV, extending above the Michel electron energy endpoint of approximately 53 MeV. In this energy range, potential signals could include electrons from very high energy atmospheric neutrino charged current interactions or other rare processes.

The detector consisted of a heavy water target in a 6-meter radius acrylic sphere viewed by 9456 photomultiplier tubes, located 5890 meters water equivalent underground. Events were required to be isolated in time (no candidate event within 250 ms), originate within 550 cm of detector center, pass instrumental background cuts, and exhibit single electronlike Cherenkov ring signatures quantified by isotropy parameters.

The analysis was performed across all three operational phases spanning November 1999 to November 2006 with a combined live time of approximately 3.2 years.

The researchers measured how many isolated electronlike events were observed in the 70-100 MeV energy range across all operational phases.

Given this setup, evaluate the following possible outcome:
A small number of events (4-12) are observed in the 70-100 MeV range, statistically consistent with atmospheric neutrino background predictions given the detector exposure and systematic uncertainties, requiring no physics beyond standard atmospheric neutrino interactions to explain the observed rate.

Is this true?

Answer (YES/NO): NO